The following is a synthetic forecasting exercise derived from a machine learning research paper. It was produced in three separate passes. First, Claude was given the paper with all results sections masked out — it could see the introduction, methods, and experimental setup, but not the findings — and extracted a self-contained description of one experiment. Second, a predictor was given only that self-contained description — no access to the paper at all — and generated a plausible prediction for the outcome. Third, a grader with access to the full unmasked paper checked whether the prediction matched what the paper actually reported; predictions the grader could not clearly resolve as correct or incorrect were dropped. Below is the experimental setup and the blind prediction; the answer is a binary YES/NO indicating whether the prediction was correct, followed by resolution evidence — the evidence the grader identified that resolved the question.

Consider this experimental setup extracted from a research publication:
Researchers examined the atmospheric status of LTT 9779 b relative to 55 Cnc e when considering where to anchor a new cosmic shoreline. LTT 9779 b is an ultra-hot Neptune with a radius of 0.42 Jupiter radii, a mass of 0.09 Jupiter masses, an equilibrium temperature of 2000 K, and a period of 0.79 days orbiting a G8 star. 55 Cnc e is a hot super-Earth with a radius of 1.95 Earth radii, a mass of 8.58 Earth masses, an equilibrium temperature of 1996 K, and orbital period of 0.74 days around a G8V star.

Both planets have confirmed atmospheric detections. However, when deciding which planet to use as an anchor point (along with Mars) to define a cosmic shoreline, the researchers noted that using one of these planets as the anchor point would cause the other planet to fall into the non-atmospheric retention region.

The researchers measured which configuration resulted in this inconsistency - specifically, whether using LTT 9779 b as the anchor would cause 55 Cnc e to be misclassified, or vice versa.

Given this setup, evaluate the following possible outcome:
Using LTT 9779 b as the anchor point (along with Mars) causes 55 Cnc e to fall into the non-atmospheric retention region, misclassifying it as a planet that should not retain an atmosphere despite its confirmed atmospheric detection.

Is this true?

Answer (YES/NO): YES